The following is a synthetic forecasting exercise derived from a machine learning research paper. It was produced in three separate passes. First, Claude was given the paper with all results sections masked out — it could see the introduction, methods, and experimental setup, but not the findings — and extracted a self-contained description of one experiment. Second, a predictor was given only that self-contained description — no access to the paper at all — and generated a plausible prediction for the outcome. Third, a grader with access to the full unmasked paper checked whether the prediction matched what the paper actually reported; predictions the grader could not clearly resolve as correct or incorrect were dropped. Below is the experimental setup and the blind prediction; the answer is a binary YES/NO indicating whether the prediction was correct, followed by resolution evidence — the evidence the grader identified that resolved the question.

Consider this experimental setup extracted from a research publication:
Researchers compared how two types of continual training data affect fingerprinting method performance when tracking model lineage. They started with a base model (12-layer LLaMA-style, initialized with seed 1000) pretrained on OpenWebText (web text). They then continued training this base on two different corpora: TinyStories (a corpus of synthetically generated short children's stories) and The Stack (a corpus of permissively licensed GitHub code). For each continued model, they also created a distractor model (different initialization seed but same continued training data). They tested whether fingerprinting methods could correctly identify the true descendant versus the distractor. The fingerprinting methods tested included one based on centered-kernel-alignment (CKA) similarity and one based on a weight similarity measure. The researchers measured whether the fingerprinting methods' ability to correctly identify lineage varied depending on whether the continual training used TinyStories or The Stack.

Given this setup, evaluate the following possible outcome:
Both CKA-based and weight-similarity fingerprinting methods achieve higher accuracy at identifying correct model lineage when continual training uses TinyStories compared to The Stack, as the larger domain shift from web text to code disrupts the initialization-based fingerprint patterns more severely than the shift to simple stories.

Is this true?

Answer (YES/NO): NO